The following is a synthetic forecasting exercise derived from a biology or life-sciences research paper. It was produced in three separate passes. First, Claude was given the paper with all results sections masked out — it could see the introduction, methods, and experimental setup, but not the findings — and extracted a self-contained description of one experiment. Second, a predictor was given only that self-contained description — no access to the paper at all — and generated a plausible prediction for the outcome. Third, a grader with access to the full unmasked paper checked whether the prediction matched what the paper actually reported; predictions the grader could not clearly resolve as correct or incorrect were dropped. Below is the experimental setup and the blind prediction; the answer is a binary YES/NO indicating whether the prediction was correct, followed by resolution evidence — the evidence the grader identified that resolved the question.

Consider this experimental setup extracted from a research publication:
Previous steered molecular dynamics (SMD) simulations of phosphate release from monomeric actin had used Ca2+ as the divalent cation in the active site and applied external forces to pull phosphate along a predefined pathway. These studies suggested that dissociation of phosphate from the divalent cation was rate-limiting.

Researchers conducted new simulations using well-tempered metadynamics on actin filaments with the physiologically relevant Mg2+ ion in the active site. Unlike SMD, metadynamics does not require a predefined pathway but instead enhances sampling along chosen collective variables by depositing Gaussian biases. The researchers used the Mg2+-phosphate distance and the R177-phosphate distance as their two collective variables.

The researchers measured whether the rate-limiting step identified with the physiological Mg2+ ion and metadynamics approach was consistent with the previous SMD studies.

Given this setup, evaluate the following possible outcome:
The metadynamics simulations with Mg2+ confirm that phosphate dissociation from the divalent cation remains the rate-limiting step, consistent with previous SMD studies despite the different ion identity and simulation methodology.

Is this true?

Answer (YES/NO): YES